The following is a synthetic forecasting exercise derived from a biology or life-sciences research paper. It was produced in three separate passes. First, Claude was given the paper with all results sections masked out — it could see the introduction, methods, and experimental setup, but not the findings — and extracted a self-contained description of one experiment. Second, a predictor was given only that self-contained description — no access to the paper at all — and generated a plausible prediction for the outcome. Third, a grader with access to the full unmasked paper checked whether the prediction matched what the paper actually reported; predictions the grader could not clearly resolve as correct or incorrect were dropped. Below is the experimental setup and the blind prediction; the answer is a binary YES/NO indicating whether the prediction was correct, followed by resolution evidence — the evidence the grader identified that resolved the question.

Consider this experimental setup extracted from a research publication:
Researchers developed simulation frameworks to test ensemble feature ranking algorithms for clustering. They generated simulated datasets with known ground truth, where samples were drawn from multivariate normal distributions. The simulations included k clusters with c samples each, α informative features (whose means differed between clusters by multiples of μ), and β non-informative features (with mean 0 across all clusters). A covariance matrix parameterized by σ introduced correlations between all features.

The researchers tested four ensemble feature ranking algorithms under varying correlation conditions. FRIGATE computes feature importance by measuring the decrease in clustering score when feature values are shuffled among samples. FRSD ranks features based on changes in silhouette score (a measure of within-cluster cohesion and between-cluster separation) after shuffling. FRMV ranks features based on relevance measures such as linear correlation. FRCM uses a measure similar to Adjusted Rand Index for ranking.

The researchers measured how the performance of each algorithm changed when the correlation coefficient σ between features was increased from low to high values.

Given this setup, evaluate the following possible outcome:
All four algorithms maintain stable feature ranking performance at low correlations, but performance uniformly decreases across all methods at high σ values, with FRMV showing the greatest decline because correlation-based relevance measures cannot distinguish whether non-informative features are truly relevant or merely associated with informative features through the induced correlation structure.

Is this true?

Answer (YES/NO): NO